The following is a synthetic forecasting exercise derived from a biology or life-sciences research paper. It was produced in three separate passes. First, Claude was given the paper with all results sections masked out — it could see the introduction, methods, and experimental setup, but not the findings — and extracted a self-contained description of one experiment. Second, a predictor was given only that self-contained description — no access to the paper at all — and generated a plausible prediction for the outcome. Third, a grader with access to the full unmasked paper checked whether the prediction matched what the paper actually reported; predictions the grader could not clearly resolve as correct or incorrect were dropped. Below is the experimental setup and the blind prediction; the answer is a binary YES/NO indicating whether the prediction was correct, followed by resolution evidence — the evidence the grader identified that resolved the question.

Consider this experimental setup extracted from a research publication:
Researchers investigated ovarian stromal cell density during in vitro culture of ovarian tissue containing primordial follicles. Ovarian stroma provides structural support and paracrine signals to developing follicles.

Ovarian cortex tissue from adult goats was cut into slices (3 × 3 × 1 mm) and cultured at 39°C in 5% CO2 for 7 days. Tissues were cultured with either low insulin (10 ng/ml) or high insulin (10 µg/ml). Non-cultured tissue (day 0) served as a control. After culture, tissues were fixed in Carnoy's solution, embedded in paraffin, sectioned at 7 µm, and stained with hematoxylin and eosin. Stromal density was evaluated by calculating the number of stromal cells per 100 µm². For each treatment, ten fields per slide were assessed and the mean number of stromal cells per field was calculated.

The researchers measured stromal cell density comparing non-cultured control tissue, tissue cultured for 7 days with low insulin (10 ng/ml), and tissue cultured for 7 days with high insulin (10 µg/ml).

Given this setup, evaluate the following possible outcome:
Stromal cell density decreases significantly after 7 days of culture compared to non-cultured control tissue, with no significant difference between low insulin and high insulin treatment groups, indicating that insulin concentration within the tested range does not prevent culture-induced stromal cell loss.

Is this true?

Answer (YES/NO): NO